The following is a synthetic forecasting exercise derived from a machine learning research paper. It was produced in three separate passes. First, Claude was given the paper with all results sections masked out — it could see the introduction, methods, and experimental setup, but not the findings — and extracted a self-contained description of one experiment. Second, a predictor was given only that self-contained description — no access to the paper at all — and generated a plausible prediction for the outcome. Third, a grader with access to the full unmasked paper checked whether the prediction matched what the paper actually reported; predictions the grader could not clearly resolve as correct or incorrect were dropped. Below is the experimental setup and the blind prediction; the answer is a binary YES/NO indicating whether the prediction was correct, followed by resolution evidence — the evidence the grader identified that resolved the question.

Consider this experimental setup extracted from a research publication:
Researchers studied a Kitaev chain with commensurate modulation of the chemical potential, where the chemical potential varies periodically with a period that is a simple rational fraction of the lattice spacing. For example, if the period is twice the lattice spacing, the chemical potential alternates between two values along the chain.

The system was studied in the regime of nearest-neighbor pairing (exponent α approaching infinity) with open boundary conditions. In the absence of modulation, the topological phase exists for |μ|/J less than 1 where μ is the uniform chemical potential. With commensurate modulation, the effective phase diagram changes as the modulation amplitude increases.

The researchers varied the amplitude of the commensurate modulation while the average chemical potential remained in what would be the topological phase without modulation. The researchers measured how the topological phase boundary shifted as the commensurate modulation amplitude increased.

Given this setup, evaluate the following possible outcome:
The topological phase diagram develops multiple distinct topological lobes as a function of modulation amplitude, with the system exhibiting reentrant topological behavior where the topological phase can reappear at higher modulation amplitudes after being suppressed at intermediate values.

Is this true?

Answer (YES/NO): NO